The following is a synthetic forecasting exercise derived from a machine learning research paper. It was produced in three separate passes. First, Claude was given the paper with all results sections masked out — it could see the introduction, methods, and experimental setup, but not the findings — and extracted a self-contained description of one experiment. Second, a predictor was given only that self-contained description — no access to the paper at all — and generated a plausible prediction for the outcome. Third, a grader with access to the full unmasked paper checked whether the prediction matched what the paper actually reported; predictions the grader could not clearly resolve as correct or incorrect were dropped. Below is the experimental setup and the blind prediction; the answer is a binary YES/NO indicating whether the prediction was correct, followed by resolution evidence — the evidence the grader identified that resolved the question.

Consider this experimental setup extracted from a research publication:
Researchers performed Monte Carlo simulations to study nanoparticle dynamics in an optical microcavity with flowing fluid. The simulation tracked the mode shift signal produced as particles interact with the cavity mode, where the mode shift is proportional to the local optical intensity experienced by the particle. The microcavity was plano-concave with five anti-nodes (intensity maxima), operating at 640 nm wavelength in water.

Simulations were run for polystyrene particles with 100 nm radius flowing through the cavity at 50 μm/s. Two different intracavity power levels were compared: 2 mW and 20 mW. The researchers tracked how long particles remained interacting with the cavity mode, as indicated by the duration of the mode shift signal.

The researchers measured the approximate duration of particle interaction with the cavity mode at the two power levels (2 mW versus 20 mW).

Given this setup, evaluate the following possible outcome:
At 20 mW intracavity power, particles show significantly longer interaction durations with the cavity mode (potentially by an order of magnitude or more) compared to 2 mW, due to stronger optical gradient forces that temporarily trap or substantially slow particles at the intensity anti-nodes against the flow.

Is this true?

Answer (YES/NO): YES